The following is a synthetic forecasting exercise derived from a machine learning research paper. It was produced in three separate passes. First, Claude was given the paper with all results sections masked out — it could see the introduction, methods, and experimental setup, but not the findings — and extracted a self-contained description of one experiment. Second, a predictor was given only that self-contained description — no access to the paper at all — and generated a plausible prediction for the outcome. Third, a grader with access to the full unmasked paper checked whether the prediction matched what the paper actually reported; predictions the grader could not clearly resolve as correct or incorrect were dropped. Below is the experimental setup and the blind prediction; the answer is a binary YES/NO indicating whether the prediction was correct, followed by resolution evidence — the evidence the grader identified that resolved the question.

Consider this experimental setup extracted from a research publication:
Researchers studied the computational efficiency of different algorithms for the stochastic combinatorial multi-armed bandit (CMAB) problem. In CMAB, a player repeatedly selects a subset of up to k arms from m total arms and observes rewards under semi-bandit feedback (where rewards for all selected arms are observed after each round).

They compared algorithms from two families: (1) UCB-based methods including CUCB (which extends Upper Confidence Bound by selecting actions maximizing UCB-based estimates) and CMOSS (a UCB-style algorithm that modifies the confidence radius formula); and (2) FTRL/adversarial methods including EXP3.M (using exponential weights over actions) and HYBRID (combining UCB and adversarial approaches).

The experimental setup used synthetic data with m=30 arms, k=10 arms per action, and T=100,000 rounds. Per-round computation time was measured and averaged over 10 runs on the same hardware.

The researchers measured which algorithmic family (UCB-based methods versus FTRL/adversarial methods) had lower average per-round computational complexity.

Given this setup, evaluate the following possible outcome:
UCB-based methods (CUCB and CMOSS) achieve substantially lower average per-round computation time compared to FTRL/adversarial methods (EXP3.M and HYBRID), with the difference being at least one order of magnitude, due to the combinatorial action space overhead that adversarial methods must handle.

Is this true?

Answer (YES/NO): NO